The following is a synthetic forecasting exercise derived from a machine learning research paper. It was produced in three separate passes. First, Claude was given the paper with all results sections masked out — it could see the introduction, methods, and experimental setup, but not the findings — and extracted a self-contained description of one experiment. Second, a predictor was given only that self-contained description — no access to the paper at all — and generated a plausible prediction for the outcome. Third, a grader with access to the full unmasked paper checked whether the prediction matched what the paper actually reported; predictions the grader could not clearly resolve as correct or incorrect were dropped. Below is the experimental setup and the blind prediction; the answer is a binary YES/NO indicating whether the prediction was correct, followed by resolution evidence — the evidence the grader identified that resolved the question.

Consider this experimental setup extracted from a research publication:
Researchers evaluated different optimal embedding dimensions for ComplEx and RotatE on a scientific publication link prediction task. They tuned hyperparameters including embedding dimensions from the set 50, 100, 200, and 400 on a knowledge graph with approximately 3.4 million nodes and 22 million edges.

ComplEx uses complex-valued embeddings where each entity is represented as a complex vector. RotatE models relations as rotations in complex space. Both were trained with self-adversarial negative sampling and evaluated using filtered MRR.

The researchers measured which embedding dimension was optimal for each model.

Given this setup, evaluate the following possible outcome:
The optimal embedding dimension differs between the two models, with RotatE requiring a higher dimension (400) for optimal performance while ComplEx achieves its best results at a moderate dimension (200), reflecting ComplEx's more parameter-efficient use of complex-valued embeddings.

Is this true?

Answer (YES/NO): NO